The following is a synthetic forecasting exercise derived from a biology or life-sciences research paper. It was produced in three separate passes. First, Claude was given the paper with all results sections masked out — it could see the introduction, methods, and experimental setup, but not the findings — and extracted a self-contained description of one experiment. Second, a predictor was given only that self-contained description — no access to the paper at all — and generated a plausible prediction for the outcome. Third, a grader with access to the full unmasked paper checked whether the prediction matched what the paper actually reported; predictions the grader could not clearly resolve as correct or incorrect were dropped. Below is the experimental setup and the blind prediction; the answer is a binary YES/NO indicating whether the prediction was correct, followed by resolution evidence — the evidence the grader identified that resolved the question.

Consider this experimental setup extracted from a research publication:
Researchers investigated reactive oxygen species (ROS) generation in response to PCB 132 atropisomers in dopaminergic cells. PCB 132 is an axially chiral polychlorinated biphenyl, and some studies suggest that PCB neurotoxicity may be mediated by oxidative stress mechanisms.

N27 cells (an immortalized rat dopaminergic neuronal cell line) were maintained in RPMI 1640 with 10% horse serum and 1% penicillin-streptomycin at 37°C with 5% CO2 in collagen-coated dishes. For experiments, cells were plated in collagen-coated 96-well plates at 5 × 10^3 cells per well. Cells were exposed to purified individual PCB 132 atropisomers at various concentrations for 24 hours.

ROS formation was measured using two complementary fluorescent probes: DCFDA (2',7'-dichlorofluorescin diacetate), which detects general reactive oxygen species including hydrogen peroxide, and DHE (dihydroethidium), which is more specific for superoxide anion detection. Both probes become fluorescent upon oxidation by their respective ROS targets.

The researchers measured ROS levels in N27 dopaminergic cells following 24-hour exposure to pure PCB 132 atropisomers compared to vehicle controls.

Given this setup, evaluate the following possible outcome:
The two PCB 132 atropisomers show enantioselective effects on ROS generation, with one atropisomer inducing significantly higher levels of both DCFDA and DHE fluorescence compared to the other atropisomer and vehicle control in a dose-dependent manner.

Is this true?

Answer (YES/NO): NO